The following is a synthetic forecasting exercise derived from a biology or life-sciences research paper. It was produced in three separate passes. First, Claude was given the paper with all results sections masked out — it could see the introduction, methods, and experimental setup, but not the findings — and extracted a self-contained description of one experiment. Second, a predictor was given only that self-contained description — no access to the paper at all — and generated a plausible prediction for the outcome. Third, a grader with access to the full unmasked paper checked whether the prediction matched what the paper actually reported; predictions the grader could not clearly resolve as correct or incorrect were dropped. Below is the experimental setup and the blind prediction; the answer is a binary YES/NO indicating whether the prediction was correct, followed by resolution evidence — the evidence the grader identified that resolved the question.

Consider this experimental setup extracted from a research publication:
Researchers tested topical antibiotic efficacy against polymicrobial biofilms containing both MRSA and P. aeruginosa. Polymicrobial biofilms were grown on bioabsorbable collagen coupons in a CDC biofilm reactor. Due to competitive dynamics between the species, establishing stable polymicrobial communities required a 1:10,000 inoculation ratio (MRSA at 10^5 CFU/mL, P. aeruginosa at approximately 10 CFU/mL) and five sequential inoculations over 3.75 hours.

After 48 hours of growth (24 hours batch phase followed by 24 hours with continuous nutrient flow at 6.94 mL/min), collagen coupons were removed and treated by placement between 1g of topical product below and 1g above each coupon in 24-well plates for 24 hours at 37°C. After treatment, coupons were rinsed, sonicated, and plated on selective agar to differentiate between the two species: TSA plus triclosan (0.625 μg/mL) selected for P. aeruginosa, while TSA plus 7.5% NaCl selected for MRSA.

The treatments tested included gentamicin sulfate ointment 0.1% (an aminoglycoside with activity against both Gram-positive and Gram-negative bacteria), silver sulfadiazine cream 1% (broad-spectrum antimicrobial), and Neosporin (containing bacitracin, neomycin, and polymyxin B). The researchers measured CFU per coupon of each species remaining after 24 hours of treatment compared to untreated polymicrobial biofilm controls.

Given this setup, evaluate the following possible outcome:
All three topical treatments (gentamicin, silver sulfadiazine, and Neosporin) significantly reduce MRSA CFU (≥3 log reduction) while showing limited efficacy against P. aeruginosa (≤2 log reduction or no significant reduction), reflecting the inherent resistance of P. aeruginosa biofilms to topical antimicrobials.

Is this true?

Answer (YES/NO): NO